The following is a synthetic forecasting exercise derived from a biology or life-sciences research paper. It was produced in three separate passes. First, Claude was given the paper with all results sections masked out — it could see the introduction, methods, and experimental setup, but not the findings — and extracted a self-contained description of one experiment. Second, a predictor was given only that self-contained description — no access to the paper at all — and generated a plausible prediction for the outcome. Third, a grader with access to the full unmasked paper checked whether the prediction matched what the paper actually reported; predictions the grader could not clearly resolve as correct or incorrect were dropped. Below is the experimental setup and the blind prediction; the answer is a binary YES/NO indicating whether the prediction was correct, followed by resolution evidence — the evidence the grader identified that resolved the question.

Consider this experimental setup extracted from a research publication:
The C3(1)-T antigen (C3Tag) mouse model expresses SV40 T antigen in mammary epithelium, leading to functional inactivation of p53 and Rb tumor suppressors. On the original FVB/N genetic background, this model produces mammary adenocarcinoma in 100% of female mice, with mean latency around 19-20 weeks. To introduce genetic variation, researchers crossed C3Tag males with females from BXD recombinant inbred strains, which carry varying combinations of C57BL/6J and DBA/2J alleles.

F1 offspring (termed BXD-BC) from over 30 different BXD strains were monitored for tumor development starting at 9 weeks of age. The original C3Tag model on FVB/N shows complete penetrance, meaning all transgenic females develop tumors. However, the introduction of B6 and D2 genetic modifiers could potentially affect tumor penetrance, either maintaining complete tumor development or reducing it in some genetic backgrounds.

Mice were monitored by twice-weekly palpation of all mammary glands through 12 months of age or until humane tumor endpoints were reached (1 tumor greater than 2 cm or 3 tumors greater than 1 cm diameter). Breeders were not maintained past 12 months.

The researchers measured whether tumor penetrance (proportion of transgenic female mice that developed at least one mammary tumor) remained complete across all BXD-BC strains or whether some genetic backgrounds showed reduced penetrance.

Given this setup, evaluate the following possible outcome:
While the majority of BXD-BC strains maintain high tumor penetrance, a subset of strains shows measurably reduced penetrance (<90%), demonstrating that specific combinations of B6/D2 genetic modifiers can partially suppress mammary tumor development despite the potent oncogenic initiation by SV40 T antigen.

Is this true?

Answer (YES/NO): NO